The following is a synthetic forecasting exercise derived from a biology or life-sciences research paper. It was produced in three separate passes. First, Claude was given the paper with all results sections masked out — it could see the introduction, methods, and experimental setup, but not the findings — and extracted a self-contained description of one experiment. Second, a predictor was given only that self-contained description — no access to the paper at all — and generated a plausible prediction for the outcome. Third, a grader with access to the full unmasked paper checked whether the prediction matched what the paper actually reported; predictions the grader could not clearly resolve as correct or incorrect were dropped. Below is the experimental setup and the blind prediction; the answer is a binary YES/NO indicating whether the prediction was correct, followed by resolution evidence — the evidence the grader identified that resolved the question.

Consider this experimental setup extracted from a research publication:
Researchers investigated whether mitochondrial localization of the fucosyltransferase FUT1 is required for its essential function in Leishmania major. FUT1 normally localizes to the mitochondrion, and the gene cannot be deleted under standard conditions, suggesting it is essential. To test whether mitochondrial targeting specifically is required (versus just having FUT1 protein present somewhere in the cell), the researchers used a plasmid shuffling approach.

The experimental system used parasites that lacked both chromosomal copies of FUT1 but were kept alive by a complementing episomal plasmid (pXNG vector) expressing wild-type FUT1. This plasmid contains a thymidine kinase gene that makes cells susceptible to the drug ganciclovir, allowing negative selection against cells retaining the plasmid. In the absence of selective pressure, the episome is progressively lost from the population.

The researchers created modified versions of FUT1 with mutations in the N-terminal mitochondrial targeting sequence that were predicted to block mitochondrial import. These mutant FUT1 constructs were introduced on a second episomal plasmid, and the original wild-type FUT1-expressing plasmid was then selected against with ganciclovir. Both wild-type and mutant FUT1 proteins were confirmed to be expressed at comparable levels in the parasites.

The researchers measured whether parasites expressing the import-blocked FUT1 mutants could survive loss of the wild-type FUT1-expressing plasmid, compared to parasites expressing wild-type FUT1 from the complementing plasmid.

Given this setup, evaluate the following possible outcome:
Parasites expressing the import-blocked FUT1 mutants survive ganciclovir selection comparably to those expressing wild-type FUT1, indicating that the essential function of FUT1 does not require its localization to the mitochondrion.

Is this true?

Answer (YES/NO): NO